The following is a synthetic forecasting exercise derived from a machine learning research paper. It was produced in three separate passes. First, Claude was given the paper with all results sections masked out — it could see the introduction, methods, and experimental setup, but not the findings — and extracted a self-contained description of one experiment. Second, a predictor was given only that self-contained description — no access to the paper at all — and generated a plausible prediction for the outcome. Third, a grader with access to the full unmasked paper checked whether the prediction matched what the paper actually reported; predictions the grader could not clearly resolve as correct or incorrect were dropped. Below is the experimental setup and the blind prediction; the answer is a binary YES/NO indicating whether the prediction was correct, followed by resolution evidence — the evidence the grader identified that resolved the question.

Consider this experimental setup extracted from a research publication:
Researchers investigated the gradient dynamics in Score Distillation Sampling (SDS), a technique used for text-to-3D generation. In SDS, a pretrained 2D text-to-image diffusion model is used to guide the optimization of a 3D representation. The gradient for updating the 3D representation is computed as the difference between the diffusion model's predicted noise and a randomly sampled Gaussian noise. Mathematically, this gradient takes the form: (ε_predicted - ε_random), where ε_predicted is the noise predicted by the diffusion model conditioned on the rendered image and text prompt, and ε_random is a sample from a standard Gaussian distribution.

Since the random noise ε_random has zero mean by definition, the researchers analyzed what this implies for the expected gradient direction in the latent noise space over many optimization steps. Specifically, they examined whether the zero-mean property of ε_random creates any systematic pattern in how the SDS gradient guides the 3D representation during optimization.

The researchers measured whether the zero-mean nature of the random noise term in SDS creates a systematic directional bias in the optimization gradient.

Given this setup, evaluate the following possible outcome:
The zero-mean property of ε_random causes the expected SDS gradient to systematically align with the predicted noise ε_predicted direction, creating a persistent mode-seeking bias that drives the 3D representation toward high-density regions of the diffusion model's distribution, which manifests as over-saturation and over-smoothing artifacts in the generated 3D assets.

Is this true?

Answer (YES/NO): NO